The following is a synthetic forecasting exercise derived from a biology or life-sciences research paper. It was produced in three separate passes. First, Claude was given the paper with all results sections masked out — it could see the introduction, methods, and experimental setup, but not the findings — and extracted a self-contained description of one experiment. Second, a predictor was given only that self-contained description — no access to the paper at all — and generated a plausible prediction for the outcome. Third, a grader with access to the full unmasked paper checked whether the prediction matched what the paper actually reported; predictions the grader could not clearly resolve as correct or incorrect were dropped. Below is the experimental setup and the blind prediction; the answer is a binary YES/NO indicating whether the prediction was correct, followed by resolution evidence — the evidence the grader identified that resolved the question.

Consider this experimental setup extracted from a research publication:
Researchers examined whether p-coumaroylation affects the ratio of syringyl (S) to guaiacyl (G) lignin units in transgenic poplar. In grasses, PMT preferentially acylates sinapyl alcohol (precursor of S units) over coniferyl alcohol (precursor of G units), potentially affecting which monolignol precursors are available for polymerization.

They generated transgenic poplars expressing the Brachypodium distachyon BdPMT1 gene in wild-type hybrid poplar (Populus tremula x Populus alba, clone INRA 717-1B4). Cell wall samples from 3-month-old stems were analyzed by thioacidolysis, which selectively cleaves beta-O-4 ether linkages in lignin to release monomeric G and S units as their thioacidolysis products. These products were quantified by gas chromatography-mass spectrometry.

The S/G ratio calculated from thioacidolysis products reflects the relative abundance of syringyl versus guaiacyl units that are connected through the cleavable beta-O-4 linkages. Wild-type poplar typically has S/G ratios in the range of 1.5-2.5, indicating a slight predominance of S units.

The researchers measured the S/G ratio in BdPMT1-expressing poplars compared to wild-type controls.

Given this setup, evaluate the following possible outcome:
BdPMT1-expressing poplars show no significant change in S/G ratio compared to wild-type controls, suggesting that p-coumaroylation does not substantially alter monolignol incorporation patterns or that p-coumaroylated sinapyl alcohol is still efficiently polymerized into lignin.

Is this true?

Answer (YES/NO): YES